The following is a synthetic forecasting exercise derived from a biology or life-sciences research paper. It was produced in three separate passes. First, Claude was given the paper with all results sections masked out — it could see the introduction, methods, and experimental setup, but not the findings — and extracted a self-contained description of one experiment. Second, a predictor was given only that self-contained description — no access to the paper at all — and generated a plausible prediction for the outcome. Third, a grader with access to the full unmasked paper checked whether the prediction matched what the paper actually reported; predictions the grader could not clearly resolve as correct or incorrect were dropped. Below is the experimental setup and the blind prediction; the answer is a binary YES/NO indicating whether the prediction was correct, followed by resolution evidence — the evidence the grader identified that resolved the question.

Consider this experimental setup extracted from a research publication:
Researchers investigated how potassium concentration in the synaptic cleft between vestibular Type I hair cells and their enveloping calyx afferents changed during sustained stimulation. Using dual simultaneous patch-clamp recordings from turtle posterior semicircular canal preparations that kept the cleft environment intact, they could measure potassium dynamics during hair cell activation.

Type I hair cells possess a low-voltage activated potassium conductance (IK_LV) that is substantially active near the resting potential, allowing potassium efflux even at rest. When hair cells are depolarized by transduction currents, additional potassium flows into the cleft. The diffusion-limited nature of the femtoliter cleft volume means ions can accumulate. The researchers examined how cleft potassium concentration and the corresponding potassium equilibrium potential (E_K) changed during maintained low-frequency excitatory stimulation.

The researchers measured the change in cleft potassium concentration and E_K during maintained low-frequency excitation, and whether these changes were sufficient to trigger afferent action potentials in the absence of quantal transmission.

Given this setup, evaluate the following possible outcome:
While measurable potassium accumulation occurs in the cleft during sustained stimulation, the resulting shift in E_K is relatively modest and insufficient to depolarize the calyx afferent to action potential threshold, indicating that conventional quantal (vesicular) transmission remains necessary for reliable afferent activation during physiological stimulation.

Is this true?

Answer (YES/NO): NO